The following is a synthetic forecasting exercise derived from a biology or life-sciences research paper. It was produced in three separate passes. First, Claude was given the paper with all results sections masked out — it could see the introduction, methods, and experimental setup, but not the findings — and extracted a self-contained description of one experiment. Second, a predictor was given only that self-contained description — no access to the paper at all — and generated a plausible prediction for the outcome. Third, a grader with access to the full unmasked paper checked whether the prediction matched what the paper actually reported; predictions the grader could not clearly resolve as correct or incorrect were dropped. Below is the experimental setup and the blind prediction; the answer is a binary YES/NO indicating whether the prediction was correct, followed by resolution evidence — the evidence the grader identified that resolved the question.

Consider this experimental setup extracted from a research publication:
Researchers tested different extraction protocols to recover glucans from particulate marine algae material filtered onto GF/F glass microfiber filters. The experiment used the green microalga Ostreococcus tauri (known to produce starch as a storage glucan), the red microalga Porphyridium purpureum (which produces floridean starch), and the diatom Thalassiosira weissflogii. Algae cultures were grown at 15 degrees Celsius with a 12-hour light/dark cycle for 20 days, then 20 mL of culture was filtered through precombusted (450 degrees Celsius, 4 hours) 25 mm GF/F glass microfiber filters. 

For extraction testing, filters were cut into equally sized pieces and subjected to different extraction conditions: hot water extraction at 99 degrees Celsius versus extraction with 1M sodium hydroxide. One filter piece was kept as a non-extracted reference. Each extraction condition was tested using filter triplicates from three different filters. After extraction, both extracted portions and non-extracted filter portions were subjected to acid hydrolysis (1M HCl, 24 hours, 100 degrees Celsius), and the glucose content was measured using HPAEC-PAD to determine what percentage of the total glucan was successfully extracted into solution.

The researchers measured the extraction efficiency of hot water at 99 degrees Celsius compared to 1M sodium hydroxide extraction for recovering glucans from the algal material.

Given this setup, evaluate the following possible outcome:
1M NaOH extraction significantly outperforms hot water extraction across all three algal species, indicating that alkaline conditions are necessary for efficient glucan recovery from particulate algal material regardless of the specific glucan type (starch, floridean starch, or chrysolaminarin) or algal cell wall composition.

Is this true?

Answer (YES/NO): NO